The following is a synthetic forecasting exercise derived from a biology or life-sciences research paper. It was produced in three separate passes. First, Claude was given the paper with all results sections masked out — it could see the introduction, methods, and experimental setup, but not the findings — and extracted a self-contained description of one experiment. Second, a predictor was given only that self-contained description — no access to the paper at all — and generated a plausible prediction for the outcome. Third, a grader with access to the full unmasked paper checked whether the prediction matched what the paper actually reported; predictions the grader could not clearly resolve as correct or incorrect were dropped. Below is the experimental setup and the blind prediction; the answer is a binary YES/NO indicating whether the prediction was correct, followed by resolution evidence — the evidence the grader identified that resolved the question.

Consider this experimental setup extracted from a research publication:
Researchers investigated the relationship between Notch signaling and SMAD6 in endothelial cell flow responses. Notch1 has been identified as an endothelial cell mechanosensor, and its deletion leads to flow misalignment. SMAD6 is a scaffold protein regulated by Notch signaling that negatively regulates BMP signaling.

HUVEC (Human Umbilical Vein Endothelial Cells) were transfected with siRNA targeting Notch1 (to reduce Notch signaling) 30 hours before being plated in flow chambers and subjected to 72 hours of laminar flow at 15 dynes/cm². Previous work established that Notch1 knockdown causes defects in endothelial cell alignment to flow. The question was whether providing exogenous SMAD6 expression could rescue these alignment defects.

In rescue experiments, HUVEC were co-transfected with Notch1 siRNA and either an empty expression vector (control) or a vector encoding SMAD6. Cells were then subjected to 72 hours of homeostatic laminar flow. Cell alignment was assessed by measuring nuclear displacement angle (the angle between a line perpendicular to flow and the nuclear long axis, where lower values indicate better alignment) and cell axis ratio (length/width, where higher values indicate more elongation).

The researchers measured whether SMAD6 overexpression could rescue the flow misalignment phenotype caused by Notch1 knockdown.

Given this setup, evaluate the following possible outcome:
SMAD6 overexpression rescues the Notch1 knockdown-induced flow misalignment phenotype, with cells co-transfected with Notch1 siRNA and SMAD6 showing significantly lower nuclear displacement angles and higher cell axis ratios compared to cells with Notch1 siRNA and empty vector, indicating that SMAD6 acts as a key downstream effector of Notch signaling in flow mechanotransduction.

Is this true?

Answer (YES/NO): YES